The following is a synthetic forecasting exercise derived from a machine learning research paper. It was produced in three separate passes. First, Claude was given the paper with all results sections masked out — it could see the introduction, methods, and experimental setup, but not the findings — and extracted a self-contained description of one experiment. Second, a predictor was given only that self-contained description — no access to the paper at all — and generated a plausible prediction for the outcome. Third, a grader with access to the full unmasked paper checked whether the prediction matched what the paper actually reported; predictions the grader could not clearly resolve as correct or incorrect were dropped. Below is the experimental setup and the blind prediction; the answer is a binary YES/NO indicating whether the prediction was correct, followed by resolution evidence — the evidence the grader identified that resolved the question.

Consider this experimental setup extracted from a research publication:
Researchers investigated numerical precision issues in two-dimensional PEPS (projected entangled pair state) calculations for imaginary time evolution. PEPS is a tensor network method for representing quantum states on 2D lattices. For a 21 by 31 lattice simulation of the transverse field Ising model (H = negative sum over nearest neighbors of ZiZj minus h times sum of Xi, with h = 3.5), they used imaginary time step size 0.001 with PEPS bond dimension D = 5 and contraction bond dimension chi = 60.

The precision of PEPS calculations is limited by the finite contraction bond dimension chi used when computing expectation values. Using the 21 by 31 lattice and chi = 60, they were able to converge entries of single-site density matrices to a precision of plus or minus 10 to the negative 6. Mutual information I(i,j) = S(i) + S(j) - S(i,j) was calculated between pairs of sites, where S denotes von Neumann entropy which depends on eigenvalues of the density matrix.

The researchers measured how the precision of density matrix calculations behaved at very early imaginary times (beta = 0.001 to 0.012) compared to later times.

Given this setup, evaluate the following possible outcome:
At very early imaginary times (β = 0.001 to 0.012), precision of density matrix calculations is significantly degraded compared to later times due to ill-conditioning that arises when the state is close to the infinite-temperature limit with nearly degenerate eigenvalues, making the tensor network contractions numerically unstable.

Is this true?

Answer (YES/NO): NO